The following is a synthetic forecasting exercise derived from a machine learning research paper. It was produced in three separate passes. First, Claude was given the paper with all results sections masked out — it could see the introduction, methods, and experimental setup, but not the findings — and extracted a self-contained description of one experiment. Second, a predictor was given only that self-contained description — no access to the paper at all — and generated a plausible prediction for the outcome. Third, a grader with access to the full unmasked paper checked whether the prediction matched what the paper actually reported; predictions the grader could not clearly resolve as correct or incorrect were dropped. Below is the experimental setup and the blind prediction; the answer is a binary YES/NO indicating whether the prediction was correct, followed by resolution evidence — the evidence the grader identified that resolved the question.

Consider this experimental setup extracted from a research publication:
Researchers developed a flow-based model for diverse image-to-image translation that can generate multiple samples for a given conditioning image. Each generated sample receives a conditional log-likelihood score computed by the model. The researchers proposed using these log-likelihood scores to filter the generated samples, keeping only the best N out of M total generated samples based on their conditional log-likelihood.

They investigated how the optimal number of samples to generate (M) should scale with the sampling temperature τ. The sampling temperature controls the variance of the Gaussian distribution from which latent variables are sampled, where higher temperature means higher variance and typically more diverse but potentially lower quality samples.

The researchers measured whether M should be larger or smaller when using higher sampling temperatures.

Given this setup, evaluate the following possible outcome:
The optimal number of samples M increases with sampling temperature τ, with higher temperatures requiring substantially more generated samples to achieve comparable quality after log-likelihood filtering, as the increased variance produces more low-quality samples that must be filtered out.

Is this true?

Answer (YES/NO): YES